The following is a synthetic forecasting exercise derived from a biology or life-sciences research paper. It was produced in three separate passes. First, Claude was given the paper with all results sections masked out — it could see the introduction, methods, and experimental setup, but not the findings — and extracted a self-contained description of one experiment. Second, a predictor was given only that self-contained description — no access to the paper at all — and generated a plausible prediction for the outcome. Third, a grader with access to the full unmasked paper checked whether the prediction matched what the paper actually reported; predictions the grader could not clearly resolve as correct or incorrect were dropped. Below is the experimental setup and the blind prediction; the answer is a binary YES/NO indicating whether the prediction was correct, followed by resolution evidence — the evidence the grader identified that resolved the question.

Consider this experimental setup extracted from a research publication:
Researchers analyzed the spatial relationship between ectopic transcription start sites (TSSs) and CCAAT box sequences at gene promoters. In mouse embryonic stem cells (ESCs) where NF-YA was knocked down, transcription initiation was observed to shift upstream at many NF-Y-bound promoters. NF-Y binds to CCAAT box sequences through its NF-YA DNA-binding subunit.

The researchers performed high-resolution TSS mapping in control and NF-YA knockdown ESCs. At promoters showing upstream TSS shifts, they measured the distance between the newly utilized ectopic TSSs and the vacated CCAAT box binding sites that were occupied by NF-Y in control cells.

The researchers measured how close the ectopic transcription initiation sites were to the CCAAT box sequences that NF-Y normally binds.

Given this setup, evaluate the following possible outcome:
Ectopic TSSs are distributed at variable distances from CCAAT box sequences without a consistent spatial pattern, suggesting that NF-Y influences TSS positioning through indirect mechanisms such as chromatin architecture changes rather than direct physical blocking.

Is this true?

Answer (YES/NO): NO